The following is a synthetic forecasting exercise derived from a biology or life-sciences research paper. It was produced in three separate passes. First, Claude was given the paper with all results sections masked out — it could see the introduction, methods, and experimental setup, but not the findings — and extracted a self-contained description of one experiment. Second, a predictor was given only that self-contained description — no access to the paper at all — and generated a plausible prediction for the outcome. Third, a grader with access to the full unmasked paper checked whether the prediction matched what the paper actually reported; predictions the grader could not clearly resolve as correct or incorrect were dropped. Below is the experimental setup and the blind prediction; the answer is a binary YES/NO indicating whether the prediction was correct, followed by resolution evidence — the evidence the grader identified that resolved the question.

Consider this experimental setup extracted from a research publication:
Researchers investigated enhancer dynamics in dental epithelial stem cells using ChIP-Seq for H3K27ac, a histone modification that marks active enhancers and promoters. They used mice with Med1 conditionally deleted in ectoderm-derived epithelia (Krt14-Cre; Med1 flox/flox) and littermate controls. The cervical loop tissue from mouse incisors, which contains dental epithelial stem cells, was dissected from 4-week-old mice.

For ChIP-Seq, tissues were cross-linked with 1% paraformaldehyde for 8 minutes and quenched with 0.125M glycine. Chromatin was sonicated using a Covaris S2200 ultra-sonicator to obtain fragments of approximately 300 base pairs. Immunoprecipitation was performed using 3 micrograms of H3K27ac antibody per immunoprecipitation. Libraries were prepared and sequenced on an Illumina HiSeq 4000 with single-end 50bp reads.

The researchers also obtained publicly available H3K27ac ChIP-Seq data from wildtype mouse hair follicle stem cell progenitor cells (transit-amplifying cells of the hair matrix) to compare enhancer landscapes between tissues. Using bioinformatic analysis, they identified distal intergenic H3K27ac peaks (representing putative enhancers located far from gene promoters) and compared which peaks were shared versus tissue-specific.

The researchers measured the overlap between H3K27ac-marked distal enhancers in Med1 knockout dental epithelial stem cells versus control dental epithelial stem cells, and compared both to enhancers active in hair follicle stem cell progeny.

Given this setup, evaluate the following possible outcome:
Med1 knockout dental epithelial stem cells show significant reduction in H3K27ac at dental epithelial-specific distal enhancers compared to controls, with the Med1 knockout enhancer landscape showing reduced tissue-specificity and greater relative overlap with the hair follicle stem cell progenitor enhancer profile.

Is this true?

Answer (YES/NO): NO